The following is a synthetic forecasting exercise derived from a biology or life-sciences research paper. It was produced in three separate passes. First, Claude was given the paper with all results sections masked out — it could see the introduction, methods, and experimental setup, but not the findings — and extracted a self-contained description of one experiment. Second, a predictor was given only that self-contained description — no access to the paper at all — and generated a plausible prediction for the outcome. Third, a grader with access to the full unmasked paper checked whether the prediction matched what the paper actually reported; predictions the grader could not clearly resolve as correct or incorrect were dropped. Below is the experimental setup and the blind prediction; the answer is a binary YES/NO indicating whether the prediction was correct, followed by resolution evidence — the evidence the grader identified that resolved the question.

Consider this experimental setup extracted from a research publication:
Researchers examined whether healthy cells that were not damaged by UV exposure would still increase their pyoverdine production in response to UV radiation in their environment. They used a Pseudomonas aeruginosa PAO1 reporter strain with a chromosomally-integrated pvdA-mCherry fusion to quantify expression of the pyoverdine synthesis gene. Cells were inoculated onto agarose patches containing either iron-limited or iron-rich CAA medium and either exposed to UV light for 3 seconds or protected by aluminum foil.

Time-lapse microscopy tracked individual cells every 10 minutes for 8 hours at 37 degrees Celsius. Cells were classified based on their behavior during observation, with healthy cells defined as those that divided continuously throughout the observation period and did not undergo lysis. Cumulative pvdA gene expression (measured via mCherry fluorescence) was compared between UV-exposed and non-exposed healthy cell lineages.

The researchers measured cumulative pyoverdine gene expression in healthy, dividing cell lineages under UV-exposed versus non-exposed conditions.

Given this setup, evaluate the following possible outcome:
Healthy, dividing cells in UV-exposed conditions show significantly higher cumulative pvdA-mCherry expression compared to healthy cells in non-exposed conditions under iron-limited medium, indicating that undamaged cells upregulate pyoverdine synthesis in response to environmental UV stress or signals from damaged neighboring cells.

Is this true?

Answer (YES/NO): YES